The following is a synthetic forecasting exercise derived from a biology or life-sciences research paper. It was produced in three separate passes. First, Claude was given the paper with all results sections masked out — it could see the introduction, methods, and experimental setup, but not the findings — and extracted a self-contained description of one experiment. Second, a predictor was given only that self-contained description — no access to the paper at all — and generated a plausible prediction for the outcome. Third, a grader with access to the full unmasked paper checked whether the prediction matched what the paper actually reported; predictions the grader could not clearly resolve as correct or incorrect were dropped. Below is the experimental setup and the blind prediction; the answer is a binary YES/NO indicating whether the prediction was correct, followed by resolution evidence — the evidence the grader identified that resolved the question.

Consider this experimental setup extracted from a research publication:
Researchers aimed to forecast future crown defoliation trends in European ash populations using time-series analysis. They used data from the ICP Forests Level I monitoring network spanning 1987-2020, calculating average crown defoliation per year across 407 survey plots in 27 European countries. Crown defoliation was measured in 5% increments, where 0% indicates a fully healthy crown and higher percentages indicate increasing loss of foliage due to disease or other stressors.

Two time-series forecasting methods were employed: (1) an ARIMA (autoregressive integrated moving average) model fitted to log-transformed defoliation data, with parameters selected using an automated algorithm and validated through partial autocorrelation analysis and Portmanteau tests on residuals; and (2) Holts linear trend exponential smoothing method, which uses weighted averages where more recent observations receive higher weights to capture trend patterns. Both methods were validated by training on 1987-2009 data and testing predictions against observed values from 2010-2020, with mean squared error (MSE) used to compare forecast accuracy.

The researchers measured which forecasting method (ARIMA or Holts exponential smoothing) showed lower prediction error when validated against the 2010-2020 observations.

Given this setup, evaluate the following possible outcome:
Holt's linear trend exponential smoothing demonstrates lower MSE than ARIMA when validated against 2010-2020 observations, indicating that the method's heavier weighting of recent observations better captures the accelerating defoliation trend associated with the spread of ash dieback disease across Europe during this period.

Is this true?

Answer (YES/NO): NO